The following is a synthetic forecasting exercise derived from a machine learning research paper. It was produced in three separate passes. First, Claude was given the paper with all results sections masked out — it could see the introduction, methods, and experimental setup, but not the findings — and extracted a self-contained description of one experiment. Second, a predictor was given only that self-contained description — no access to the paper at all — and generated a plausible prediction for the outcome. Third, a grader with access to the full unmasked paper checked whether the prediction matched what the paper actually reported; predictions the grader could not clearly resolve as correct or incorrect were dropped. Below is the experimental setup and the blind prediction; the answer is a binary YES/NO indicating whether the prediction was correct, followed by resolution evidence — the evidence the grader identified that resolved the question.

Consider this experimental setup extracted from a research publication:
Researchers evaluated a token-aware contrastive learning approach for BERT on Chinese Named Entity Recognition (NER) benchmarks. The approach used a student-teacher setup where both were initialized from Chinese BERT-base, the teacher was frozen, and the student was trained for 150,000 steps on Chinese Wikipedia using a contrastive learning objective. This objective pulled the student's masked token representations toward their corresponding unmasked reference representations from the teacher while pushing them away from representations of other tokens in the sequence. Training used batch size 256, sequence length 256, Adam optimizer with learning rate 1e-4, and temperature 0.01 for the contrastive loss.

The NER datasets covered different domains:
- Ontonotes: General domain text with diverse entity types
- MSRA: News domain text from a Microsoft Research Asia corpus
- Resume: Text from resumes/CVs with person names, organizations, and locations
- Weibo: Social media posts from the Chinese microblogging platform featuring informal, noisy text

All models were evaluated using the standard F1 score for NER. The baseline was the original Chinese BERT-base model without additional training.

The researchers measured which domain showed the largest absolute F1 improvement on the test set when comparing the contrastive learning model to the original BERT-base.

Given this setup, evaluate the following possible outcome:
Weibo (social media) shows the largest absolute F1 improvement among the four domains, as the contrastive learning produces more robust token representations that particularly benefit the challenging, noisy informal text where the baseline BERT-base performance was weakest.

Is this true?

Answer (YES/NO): NO